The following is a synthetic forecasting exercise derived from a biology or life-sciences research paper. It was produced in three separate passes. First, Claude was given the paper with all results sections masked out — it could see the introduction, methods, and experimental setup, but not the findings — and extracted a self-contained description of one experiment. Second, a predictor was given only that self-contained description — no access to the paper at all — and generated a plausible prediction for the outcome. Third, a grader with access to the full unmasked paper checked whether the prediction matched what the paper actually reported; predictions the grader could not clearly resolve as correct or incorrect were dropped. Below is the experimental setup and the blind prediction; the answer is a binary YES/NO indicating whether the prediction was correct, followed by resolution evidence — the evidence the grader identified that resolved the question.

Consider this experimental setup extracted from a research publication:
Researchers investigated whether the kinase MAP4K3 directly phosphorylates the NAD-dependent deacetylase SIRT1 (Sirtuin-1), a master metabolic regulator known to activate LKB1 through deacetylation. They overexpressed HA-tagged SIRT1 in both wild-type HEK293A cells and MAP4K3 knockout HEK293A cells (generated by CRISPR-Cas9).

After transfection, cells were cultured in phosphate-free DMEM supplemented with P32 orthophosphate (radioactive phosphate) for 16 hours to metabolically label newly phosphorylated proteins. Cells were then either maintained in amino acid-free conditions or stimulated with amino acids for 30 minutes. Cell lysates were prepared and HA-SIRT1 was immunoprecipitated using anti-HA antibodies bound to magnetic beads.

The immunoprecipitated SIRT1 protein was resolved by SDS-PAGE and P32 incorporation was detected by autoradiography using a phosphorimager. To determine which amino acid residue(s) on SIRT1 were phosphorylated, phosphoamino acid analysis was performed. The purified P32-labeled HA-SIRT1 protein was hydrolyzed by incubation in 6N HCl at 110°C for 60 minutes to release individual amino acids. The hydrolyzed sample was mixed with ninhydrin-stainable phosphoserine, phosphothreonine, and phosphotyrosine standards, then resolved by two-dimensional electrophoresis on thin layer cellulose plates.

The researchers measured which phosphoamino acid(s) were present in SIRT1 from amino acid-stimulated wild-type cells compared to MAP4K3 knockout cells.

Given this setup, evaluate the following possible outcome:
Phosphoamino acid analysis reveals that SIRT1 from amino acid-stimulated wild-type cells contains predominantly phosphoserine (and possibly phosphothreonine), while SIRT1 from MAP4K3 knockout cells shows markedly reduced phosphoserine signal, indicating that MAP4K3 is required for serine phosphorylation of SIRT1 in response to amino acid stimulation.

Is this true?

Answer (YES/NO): NO